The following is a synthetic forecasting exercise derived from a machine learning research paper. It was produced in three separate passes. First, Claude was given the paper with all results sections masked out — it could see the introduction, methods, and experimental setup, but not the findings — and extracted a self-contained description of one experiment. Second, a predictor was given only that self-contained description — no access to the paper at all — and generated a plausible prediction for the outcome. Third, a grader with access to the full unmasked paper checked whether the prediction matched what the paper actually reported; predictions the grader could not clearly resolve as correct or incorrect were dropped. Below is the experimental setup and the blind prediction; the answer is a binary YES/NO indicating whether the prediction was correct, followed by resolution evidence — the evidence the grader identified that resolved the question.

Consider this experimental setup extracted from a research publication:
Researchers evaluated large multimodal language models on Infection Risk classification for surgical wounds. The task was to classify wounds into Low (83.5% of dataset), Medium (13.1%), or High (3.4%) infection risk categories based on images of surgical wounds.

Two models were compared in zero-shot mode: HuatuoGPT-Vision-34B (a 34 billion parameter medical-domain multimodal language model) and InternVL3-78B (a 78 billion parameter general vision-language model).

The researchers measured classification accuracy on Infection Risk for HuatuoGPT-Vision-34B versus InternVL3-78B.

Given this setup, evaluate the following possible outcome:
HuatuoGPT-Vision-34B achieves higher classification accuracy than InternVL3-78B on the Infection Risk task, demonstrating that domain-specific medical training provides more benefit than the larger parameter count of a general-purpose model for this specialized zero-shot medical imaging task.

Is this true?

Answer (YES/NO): YES